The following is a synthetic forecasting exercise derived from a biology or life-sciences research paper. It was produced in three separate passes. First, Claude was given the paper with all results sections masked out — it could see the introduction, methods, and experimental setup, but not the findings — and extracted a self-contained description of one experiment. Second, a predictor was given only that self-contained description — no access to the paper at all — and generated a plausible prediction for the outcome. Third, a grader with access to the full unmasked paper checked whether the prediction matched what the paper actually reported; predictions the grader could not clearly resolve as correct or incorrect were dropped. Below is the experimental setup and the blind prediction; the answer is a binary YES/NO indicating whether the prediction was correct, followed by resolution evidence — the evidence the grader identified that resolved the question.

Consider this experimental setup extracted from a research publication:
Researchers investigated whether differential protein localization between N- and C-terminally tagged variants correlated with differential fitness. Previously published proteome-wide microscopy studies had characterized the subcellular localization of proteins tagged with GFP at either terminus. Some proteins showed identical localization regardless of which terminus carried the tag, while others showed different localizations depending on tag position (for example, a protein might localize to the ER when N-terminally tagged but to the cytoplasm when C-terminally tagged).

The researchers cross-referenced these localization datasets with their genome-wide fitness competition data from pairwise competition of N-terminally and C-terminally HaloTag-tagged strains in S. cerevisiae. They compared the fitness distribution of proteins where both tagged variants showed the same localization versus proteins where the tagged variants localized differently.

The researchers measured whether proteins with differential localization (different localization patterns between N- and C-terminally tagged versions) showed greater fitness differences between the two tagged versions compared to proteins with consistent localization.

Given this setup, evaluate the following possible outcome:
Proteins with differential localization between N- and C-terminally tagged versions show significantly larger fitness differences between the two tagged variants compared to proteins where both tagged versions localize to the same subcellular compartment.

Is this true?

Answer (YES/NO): YES